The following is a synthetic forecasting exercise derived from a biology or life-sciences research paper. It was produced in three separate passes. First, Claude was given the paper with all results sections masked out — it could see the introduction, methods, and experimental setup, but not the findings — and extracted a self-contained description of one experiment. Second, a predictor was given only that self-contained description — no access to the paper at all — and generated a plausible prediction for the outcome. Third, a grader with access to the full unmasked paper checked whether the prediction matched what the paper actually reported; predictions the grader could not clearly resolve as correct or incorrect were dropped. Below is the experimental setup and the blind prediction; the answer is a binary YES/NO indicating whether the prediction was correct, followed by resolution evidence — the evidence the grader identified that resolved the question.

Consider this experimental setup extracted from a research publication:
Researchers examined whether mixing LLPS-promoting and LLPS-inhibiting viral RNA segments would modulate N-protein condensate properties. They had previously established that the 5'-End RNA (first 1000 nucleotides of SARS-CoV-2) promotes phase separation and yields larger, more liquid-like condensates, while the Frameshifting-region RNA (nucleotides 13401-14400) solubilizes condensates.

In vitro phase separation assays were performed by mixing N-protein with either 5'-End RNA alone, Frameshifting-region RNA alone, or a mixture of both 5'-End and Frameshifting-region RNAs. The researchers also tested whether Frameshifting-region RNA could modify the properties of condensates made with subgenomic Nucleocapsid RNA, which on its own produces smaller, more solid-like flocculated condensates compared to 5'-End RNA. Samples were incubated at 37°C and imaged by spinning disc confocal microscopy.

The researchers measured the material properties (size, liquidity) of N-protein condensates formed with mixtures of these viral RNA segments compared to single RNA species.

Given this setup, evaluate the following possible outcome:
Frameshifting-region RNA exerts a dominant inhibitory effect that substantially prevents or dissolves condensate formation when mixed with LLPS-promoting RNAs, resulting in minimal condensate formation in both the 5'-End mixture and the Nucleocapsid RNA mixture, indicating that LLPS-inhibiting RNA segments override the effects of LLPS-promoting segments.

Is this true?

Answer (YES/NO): NO